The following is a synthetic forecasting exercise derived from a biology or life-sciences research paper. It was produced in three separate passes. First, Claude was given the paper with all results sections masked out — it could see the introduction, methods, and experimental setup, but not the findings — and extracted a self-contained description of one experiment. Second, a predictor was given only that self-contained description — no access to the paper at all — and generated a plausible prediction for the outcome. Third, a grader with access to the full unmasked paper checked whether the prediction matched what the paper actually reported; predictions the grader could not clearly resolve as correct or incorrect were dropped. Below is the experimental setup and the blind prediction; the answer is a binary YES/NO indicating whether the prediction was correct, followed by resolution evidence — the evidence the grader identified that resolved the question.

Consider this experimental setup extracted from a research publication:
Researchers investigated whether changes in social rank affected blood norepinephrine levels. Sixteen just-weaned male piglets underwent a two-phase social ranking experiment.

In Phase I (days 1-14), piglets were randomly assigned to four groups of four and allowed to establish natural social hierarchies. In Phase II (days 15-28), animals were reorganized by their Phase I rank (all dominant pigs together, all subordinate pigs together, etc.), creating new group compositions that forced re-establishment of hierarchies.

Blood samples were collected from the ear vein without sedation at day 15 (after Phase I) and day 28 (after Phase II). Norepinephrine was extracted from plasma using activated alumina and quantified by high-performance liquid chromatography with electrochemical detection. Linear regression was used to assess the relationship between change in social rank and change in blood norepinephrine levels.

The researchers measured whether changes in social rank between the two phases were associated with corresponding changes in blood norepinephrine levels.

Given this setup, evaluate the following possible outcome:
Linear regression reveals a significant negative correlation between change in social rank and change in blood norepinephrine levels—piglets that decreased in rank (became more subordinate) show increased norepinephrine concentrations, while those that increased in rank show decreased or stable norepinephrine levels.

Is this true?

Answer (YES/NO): NO